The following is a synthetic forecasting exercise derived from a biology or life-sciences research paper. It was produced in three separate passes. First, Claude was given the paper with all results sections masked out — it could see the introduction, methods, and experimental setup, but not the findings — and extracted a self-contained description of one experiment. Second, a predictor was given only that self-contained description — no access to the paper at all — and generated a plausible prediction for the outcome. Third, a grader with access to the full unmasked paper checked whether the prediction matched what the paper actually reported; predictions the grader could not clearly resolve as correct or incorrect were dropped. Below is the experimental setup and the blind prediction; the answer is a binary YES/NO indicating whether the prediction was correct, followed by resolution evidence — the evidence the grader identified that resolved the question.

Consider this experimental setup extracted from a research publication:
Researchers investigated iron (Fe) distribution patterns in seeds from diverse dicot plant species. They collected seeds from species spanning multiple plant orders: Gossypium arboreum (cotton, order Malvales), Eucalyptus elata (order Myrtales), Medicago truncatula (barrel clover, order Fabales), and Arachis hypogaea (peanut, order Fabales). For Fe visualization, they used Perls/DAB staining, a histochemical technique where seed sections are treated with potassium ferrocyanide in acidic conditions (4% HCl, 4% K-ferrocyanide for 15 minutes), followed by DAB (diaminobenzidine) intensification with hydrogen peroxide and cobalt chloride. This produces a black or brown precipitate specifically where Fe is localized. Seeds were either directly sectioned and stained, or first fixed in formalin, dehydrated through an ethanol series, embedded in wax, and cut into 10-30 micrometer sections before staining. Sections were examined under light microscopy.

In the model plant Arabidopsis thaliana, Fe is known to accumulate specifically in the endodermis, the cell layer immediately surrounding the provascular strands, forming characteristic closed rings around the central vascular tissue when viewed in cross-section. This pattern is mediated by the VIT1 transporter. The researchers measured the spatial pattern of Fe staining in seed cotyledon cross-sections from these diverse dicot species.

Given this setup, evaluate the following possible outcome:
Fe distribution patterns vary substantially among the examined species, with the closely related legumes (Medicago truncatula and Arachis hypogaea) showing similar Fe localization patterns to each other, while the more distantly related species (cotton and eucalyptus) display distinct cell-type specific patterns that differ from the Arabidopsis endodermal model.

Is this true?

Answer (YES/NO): NO